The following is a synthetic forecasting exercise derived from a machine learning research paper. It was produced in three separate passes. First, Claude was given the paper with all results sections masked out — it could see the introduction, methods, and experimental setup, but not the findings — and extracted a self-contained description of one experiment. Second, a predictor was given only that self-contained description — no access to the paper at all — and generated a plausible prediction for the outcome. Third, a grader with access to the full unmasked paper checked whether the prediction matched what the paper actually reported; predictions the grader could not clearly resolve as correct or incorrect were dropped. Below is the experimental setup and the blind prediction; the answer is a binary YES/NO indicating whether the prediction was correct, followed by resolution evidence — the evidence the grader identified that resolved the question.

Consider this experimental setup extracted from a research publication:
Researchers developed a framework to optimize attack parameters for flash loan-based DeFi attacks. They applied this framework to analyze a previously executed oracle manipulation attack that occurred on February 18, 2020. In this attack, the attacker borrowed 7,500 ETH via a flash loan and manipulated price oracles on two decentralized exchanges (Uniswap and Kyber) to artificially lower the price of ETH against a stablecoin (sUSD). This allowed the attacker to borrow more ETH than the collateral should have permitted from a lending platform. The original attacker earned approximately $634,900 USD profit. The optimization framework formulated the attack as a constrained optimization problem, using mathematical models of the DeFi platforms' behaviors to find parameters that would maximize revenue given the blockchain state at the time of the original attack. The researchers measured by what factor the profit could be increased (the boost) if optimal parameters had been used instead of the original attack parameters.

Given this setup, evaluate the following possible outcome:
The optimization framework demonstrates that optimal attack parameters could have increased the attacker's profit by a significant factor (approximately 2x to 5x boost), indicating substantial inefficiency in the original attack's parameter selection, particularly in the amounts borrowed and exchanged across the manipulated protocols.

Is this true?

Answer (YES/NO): NO